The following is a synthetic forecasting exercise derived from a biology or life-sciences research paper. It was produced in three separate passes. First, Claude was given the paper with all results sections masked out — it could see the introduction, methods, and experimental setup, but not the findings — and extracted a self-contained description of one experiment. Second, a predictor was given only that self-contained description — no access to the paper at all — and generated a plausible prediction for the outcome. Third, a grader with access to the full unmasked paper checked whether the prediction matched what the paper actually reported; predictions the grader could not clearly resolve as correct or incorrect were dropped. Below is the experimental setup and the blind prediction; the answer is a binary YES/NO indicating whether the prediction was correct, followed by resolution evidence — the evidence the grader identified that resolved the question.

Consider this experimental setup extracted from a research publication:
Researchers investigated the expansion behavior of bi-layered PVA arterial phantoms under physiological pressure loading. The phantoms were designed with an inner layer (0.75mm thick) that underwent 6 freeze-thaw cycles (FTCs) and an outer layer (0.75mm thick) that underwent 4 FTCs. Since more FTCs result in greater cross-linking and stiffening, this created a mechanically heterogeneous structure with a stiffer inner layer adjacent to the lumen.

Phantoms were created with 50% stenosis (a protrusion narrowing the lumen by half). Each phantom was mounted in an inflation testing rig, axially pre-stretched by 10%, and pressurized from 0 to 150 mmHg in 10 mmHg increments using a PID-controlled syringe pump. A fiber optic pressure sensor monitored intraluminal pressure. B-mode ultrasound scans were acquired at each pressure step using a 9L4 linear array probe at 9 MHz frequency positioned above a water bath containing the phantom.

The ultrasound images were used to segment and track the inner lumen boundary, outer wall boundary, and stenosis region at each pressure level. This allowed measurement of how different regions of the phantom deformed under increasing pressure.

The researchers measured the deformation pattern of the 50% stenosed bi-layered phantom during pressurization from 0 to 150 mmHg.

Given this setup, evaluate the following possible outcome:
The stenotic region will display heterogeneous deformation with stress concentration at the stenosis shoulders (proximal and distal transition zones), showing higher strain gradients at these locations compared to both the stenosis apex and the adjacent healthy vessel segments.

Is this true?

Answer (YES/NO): YES